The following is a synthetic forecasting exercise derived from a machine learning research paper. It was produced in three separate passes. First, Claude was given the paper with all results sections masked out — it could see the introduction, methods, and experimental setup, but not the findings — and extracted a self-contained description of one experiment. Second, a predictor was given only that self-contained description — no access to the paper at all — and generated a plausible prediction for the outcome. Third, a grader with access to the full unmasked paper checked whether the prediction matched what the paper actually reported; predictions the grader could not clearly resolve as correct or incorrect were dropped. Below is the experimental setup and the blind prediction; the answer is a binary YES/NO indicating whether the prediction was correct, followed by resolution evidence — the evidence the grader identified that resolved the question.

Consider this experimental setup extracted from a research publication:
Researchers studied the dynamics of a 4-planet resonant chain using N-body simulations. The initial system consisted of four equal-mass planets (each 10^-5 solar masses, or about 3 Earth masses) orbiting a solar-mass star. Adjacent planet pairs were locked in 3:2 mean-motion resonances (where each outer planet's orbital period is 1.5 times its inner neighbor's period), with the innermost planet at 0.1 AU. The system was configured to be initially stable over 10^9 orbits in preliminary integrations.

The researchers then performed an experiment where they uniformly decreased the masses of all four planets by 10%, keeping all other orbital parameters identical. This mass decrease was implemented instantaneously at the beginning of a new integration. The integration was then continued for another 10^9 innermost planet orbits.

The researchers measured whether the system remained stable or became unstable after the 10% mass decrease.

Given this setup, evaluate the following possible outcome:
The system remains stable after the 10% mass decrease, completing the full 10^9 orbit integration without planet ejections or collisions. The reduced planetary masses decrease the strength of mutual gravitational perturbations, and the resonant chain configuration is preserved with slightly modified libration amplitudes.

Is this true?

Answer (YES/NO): NO